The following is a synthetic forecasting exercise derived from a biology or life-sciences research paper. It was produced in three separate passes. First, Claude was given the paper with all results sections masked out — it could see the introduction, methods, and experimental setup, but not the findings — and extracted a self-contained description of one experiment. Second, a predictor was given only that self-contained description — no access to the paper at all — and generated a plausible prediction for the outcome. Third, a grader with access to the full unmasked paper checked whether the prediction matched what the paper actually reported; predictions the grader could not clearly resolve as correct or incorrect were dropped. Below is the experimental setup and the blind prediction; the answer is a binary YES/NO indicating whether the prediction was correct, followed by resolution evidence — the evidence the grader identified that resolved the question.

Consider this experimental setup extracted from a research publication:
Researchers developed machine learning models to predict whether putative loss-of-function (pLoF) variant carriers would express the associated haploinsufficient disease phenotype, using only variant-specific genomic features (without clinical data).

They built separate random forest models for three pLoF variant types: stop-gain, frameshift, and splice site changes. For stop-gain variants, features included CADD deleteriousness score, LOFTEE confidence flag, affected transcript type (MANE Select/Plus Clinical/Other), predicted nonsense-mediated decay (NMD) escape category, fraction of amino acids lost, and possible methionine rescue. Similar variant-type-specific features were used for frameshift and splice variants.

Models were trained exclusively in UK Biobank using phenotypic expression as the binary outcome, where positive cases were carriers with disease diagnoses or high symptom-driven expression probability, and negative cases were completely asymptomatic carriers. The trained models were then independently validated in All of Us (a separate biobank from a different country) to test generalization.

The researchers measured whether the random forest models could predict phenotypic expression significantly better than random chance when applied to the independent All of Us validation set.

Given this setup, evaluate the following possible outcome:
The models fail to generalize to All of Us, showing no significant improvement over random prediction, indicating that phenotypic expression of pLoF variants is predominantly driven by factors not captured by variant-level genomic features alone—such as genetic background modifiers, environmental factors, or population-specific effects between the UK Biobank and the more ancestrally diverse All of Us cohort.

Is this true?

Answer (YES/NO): NO